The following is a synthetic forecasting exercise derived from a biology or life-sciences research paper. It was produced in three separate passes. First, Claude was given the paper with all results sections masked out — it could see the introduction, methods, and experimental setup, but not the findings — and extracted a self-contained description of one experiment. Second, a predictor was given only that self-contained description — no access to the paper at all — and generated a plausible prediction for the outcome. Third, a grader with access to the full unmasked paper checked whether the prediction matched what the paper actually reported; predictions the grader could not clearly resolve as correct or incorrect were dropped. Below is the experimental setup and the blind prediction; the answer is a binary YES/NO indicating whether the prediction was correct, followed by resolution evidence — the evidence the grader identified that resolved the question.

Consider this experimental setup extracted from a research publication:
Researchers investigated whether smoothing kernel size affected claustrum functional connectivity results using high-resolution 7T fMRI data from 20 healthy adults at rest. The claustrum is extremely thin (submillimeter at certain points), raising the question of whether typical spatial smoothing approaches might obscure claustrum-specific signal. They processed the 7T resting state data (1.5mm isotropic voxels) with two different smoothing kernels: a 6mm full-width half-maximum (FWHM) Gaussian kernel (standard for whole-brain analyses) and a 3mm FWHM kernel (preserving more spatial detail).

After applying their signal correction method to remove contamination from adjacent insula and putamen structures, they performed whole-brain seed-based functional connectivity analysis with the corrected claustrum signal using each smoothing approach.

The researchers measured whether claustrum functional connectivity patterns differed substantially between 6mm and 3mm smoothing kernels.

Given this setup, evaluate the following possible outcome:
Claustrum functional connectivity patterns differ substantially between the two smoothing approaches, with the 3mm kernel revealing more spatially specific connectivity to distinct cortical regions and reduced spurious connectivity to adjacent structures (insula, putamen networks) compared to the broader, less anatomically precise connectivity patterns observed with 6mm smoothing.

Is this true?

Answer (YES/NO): NO